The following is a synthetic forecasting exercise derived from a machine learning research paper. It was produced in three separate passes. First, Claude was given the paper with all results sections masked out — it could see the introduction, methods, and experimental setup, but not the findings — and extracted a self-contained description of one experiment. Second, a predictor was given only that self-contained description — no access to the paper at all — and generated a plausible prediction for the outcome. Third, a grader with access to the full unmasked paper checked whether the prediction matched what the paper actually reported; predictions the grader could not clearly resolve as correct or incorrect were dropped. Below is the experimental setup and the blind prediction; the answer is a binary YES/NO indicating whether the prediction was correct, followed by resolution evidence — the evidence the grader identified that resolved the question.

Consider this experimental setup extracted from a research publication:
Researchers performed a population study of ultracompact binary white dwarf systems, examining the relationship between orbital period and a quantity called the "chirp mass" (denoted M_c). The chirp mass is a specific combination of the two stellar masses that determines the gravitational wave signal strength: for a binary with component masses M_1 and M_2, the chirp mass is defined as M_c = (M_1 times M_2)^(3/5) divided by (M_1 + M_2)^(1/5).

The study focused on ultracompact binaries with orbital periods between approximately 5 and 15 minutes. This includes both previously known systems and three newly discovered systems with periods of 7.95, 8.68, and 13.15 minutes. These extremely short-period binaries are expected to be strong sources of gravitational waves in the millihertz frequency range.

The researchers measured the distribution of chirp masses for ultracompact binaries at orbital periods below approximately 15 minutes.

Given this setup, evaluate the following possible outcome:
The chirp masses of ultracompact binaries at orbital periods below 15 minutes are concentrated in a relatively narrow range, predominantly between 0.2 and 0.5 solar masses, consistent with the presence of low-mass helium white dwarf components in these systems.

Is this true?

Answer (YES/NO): YES